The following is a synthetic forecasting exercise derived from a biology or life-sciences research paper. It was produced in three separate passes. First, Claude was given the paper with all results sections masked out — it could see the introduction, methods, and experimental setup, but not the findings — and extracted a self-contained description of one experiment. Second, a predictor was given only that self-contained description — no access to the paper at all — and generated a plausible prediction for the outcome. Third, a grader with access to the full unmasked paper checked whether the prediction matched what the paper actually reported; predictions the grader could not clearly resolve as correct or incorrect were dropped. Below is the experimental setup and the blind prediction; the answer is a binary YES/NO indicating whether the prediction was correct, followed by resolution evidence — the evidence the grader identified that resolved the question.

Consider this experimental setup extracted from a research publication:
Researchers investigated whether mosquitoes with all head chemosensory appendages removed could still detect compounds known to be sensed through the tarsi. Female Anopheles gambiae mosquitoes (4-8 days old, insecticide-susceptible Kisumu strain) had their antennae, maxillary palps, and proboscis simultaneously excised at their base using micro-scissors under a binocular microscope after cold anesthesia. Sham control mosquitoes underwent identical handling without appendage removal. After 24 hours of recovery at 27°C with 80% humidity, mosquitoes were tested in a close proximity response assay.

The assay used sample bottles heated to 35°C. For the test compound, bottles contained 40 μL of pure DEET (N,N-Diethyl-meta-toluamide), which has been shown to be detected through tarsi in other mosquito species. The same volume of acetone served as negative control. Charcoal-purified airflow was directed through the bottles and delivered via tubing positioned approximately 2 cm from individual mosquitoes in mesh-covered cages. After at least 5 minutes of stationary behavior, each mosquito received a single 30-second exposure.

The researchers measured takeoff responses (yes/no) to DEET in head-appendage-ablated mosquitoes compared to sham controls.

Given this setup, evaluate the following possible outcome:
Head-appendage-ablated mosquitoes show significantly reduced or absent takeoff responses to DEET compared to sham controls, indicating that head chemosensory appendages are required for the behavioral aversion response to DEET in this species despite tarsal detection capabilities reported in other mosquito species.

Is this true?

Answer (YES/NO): NO